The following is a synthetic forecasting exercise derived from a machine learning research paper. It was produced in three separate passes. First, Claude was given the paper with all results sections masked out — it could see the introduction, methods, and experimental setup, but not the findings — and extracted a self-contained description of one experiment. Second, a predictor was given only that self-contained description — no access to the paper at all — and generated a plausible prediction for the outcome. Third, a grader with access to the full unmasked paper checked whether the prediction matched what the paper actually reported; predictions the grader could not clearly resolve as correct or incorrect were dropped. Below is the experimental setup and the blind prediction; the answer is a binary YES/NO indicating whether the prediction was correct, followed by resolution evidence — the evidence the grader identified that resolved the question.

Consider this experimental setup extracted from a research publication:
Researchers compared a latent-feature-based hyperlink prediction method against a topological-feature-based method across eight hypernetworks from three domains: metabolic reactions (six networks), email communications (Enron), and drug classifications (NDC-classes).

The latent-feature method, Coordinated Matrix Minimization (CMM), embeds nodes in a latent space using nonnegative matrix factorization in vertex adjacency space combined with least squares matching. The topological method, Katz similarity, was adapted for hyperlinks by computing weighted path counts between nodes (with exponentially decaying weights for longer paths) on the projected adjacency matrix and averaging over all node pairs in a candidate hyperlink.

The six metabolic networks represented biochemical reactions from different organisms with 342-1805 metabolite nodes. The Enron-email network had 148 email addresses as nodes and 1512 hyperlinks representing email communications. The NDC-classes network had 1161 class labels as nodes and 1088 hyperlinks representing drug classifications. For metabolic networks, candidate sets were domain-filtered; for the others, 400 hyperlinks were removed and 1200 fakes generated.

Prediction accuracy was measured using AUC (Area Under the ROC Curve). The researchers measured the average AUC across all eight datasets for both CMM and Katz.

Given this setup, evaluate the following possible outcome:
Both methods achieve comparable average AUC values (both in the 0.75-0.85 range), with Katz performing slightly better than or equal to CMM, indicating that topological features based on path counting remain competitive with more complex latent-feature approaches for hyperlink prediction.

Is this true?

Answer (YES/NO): NO